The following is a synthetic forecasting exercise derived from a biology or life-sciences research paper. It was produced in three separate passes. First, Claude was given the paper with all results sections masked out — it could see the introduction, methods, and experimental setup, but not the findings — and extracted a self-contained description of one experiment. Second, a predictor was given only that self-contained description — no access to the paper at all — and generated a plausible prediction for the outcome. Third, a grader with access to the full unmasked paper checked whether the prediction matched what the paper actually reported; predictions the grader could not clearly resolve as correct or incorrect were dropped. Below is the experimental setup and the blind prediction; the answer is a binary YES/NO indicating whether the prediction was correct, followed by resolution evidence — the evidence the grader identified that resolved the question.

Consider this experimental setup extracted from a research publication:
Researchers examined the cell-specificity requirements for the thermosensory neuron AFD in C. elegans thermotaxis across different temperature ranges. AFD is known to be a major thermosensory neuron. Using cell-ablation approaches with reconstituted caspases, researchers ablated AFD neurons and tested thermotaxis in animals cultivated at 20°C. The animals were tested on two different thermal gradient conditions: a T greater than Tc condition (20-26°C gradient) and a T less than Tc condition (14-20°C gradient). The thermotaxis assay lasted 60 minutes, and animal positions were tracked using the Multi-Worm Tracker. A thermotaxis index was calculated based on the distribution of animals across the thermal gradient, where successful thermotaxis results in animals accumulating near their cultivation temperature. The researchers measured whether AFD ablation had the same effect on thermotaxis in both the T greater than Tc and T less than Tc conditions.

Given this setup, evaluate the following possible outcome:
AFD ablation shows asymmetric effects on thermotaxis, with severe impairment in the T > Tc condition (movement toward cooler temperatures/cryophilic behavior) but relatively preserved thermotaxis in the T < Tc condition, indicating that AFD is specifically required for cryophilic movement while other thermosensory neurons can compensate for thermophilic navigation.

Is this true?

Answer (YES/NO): NO